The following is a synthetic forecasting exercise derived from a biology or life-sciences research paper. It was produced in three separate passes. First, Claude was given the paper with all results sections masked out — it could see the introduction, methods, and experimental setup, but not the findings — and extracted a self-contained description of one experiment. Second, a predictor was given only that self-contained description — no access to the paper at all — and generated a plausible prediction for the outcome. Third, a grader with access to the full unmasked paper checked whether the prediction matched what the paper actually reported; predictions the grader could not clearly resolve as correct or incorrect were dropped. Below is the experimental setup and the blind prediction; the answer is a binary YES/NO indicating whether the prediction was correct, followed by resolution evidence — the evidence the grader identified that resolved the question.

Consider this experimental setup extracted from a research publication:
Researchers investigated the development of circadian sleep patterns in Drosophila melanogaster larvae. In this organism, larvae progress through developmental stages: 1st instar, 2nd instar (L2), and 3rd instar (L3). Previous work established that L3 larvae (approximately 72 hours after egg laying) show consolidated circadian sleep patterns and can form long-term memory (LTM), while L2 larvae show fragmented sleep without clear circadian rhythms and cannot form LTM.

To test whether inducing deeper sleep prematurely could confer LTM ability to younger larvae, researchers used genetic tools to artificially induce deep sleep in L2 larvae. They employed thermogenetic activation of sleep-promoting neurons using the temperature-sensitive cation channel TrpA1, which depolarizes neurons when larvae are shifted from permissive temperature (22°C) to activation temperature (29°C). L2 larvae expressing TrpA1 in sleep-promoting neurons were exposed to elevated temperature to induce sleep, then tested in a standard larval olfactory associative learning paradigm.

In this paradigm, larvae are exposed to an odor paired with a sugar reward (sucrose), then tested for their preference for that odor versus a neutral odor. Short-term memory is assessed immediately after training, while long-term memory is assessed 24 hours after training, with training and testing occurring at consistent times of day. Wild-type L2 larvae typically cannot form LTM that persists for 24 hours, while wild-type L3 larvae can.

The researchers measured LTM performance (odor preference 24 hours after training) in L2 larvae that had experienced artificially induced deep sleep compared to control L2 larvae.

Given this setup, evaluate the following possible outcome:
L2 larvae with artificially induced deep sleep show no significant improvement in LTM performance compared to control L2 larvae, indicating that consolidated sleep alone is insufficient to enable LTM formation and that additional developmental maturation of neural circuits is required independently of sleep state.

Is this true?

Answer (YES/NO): YES